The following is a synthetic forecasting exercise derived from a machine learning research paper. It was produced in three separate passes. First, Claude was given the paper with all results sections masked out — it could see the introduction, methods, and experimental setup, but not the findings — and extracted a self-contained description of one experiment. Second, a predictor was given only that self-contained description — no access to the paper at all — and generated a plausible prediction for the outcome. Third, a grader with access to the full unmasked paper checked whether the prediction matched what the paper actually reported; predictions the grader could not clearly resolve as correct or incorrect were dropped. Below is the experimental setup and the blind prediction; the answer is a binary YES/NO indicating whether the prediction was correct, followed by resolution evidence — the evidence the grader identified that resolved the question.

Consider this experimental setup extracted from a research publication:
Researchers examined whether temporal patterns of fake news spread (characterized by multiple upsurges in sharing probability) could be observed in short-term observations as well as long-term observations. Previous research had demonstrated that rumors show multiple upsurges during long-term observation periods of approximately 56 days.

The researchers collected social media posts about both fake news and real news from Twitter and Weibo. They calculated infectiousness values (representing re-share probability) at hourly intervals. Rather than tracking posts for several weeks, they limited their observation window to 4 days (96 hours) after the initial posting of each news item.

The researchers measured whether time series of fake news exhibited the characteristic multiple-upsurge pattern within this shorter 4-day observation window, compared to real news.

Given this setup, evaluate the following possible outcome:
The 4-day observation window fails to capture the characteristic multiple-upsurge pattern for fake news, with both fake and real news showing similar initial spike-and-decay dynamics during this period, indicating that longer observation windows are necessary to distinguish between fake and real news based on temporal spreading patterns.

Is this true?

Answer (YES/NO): NO